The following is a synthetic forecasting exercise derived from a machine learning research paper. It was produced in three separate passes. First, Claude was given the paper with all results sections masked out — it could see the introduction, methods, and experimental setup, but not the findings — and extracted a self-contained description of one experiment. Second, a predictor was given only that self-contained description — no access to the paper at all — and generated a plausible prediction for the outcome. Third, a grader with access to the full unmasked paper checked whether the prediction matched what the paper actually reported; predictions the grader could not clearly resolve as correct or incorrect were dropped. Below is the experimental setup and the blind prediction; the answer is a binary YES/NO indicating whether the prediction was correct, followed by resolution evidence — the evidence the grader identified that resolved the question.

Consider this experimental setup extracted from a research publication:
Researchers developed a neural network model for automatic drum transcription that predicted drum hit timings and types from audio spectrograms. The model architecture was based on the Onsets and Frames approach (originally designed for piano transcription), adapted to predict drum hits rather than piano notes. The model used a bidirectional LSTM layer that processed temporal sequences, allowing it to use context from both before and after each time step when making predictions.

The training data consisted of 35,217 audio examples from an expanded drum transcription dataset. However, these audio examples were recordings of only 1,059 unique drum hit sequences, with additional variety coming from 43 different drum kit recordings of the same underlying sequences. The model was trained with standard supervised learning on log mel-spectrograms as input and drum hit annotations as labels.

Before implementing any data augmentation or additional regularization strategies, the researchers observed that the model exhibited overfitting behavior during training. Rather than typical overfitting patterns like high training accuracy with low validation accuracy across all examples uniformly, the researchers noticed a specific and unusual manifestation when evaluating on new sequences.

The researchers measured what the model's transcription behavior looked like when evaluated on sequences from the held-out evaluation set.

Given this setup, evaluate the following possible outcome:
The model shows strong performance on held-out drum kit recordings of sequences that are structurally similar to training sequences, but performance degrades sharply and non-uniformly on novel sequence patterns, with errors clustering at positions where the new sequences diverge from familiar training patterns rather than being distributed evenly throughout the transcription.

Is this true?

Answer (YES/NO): NO